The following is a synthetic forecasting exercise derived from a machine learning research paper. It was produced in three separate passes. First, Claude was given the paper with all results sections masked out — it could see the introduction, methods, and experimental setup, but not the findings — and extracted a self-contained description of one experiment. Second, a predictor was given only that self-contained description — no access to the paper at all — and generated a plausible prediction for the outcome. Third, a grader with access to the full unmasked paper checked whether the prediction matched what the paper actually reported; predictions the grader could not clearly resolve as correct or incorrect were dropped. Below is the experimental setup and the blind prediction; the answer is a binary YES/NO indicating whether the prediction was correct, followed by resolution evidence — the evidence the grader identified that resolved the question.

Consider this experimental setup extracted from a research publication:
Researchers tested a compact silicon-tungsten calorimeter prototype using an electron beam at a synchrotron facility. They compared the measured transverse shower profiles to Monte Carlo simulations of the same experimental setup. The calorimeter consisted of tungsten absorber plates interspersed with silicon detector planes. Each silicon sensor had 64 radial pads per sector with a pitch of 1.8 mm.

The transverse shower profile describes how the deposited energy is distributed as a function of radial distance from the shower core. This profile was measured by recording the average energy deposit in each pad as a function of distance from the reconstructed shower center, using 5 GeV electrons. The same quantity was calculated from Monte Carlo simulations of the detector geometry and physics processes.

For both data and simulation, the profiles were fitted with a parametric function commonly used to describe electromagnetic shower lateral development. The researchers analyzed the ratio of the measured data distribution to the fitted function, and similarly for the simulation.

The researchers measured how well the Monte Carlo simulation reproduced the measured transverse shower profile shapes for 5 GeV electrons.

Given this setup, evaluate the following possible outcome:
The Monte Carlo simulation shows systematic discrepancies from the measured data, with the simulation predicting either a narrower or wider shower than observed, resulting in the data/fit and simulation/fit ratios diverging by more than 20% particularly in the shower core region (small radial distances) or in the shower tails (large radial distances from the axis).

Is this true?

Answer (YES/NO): NO